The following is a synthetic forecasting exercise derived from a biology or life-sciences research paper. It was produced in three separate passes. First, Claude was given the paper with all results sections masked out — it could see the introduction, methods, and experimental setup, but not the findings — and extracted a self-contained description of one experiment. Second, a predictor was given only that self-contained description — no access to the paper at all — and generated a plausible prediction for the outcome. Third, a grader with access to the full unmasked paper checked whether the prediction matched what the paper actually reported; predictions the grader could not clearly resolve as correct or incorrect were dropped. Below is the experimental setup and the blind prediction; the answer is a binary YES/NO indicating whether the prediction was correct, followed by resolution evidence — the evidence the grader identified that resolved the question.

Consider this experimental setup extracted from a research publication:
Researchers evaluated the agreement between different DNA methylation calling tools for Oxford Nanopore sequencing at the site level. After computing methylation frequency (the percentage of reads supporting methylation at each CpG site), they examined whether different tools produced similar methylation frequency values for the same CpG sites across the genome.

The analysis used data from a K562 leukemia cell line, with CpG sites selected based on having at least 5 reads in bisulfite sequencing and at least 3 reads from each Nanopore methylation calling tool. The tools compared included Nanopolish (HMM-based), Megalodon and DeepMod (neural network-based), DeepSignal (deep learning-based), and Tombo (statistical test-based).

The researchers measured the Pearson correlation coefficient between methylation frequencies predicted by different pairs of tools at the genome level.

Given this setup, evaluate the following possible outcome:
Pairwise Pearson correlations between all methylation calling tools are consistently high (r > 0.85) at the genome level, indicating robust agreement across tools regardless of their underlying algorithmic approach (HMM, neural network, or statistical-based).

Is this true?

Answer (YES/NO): NO